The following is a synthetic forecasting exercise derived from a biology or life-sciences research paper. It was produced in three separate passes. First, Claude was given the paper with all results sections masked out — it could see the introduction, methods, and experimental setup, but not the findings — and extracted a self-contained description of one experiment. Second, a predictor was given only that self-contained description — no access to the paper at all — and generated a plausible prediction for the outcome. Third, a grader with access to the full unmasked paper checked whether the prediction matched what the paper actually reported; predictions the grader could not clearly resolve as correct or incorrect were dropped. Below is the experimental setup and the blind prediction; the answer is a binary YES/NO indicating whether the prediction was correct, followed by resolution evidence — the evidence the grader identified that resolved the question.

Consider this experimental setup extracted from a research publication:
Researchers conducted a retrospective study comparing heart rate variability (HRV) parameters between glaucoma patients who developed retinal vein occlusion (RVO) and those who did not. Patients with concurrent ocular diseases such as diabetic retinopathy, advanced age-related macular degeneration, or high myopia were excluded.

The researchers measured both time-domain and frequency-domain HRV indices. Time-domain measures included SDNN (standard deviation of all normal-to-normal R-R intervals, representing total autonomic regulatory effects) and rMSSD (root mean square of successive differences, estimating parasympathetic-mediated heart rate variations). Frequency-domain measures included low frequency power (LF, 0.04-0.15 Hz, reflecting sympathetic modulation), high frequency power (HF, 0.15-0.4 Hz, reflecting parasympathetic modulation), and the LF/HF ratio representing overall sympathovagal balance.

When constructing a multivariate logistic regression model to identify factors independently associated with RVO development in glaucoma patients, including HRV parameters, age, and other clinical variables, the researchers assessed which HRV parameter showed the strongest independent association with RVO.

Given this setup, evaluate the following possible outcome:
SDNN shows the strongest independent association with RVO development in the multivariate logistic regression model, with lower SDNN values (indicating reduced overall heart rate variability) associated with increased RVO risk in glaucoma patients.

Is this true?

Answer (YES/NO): YES